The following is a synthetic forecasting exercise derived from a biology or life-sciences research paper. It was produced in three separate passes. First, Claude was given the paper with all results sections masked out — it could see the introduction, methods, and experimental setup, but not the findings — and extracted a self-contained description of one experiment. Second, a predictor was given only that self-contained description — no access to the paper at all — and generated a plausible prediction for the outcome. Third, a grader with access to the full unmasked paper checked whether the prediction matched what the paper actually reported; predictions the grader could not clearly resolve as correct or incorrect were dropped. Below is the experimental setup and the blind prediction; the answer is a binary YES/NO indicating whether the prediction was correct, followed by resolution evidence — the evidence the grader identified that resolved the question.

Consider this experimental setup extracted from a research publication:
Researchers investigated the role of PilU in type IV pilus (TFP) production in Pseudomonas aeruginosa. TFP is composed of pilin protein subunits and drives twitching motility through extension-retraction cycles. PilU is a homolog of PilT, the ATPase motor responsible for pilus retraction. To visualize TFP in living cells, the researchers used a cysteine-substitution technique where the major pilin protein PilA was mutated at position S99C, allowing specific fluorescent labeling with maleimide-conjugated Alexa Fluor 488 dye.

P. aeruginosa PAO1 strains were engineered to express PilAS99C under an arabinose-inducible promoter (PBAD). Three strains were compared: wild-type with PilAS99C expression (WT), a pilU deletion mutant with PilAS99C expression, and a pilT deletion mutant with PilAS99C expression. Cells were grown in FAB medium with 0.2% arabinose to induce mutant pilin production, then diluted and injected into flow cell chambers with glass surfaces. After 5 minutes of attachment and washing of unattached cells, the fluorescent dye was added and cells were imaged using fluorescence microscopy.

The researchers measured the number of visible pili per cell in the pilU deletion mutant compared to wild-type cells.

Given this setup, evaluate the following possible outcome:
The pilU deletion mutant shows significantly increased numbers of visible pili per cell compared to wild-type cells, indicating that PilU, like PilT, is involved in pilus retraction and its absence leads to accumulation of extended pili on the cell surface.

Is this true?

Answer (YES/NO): NO